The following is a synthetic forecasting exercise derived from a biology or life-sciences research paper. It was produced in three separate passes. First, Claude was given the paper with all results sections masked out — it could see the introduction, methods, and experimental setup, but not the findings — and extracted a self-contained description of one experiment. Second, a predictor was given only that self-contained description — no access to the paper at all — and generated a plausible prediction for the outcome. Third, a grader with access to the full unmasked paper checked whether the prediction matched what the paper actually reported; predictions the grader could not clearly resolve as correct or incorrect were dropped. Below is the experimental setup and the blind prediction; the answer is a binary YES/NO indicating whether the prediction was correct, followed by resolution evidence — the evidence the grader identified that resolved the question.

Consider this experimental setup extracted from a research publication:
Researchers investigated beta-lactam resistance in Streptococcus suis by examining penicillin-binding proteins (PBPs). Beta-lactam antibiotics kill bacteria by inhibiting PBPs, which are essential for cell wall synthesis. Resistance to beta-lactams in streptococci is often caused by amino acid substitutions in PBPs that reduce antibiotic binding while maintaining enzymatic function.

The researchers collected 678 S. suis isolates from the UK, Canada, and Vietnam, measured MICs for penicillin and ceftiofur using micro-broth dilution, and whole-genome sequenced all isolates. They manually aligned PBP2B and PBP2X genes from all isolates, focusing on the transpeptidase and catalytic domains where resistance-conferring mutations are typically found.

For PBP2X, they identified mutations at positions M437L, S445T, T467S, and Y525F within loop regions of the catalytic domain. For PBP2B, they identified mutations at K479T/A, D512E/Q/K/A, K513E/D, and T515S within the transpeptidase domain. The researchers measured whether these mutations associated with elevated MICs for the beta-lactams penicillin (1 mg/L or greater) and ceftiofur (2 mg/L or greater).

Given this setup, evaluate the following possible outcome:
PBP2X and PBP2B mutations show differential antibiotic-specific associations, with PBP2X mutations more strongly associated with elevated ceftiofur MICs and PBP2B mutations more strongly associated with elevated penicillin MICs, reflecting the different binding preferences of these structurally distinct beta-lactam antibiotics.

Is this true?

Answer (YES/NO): YES